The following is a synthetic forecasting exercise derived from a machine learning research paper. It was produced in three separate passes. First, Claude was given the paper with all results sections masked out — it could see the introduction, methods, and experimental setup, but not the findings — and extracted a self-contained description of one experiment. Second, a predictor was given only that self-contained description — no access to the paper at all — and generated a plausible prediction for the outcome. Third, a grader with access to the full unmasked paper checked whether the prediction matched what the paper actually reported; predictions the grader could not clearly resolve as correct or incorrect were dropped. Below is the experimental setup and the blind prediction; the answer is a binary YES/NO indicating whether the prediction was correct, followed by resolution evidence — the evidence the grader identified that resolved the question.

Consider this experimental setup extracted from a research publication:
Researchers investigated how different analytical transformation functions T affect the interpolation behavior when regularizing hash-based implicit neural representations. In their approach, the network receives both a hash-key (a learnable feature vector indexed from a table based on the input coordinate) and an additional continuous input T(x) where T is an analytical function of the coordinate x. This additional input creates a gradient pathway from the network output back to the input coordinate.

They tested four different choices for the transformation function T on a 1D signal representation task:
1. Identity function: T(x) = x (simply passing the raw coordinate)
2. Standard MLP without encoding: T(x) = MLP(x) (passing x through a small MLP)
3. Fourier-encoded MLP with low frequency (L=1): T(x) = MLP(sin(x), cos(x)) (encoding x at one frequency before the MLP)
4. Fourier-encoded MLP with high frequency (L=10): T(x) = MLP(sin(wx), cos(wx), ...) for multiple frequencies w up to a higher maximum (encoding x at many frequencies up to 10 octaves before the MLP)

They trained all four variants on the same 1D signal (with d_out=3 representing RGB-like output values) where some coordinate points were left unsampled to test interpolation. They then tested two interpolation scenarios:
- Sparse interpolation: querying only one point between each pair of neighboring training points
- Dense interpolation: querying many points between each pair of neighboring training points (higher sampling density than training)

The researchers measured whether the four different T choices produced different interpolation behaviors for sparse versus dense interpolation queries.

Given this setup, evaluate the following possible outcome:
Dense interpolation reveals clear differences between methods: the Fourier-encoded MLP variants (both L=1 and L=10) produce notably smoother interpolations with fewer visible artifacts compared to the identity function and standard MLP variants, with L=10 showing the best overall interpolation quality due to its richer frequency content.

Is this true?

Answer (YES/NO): NO